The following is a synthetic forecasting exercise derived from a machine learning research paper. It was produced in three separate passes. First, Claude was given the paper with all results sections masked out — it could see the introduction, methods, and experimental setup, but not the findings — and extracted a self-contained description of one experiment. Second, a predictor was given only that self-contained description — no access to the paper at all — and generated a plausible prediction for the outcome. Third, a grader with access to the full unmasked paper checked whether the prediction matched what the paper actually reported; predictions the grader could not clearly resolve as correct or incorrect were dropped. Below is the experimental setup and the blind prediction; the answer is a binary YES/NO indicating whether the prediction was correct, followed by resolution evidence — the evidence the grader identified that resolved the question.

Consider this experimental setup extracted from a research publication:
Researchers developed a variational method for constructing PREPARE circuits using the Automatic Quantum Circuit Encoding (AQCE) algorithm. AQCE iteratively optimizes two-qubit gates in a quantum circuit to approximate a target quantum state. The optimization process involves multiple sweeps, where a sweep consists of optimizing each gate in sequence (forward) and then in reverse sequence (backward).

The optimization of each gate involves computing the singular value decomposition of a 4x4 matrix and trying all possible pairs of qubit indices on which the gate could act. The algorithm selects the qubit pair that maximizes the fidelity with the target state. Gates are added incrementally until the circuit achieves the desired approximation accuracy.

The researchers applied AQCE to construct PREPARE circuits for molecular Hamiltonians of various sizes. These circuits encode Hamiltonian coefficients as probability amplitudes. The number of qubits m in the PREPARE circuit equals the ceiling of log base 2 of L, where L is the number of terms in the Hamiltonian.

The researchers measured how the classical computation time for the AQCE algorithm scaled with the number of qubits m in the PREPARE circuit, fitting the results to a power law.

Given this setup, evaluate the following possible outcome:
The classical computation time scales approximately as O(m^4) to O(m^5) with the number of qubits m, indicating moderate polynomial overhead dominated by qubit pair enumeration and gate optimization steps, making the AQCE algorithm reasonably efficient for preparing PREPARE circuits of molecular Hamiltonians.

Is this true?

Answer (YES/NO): NO